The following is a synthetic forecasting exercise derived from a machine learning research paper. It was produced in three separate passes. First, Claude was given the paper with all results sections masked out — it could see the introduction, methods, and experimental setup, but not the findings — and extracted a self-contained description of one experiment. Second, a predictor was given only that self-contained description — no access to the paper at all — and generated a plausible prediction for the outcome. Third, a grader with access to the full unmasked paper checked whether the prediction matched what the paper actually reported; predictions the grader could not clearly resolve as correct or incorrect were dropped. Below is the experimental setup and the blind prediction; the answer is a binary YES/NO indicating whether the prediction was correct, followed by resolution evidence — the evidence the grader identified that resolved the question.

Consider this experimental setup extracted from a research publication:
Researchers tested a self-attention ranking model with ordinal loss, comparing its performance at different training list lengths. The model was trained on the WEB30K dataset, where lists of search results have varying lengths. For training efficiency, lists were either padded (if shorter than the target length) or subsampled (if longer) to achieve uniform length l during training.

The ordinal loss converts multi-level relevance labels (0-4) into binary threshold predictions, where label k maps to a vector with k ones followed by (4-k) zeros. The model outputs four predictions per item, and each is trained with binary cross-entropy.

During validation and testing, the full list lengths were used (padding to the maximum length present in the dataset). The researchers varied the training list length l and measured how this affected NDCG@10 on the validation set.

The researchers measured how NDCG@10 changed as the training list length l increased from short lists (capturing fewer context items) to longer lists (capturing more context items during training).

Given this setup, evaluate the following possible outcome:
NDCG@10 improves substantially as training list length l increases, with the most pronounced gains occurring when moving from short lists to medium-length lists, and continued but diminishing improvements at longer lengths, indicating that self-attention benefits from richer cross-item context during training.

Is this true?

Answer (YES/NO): NO